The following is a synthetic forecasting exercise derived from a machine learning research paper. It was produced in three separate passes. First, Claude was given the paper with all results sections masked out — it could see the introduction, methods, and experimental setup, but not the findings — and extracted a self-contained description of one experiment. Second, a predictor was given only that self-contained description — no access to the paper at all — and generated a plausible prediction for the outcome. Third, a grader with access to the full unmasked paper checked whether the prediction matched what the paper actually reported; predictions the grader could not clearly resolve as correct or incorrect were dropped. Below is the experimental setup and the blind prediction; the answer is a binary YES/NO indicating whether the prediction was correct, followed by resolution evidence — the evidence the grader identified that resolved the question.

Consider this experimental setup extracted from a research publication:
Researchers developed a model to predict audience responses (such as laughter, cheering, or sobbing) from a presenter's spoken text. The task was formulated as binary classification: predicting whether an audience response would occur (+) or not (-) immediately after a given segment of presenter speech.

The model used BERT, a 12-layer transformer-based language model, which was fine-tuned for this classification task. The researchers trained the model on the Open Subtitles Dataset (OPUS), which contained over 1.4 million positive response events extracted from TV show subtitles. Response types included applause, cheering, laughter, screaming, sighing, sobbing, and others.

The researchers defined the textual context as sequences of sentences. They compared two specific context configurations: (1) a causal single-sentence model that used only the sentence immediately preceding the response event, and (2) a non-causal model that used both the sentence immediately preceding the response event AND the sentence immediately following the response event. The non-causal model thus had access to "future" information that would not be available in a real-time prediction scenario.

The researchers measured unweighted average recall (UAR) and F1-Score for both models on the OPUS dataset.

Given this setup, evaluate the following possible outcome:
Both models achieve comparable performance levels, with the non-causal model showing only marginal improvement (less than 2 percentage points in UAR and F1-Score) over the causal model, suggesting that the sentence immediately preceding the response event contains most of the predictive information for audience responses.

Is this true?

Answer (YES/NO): NO